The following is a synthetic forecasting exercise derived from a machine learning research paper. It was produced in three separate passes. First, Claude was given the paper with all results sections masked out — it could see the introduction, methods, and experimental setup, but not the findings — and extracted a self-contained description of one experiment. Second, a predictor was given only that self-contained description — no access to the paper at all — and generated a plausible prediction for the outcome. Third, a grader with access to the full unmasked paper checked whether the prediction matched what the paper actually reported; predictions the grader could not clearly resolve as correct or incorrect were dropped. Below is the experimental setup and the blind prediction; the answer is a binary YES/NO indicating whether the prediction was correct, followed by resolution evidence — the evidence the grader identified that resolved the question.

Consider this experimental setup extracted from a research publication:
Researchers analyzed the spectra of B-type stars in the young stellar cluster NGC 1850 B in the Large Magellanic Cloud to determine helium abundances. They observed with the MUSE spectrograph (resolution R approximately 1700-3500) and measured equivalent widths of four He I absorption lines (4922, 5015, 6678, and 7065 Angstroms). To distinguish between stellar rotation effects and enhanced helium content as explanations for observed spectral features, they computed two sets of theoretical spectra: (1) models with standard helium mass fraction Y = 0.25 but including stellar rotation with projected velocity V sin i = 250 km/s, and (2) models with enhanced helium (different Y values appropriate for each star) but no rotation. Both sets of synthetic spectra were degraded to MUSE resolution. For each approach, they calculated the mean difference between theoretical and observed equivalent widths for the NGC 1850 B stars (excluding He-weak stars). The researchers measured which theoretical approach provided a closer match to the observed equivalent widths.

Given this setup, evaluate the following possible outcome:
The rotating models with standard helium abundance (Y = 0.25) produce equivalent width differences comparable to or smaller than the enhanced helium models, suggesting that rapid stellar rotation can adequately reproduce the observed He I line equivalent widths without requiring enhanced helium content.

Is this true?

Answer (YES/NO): NO